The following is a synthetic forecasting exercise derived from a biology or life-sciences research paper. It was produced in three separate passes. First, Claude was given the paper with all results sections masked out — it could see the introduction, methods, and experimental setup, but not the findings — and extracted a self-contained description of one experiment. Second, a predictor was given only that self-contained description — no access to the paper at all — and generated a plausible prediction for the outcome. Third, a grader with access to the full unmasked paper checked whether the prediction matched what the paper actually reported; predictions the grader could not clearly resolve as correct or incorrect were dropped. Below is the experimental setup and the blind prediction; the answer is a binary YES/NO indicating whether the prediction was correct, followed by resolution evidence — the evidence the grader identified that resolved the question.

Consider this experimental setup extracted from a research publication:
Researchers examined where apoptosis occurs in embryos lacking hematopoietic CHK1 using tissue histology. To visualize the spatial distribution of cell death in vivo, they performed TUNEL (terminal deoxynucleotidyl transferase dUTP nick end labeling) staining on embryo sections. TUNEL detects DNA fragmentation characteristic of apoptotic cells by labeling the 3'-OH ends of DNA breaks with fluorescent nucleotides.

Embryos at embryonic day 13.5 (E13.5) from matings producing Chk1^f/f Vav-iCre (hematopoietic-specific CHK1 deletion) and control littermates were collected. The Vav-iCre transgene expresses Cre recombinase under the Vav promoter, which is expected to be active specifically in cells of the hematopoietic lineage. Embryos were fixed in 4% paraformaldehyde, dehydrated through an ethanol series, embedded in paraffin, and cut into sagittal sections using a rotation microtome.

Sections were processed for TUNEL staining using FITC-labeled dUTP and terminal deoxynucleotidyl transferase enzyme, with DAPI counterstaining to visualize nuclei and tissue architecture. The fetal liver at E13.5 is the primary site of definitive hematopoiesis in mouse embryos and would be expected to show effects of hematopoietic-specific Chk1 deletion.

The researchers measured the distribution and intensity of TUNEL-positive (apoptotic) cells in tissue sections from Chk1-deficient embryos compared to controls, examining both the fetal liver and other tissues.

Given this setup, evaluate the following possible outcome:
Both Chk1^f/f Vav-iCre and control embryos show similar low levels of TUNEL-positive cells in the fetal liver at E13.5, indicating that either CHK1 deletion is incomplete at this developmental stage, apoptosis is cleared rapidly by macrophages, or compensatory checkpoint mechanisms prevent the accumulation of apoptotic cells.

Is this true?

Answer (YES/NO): NO